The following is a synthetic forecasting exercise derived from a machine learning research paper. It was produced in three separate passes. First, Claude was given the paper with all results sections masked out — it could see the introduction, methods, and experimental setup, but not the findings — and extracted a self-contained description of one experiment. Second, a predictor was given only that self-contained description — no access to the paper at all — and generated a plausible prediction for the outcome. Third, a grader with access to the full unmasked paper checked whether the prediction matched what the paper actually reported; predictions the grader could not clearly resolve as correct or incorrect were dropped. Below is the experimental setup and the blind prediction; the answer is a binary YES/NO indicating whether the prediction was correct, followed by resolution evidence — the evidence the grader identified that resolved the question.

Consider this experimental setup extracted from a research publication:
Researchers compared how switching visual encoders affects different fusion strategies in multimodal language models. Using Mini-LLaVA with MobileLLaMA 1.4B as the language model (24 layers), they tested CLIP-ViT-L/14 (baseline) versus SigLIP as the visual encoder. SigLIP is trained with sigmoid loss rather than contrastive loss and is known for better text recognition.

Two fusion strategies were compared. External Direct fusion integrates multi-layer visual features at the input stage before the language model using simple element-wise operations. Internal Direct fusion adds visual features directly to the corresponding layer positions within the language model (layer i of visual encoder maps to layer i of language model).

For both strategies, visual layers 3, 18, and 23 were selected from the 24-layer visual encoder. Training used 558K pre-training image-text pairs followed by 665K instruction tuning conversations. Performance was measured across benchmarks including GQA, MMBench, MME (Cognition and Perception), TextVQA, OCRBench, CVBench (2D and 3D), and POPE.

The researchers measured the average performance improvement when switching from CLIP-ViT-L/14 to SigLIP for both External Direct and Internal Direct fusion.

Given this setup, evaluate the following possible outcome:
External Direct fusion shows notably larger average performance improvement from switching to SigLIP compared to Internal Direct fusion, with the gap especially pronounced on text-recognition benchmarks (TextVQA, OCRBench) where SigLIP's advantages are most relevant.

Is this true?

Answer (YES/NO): YES